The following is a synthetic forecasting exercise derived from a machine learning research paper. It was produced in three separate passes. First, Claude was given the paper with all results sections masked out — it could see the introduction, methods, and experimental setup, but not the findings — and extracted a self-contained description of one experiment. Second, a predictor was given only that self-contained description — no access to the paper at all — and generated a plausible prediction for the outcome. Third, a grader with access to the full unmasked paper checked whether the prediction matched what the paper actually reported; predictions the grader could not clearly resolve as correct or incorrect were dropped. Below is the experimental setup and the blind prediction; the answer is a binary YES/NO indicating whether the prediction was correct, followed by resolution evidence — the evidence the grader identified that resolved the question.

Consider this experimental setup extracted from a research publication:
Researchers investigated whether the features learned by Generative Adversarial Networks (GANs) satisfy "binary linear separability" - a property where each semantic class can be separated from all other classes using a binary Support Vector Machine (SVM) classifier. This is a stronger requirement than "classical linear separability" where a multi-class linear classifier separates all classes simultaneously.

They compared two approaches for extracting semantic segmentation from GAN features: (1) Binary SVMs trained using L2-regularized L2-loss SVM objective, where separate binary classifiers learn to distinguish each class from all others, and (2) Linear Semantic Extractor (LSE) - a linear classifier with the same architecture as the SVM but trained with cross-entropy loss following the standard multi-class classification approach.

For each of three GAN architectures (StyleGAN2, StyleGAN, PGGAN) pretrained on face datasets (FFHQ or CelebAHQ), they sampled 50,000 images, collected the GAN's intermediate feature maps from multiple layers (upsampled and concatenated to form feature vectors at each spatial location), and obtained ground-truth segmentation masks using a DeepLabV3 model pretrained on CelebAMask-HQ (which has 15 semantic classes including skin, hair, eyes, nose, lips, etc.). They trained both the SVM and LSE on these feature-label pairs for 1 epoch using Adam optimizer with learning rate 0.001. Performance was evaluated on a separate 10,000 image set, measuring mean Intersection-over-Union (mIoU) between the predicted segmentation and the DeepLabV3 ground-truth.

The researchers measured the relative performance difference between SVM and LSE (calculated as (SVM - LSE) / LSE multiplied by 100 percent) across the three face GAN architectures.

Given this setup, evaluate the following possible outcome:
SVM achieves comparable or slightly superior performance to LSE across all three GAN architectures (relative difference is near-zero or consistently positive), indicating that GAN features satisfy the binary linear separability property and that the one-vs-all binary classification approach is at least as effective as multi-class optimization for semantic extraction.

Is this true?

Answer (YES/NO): NO